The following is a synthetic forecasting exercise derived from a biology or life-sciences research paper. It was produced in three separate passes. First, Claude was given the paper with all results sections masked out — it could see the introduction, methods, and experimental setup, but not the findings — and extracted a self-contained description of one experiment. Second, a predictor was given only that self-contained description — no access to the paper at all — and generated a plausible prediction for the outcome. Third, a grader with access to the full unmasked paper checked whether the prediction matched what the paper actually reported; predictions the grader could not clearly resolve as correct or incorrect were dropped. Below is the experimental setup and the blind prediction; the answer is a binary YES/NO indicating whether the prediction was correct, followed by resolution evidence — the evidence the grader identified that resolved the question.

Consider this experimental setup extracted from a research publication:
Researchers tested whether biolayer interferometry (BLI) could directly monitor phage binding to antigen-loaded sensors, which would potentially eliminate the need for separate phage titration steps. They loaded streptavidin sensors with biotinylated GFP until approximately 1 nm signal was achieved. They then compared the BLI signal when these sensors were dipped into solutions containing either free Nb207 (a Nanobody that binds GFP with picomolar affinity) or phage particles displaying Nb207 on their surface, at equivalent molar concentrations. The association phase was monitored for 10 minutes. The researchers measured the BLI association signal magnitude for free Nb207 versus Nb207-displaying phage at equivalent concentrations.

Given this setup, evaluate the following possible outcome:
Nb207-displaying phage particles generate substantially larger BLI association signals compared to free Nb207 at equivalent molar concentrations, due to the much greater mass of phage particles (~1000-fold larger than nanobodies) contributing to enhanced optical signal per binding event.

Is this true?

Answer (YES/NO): NO